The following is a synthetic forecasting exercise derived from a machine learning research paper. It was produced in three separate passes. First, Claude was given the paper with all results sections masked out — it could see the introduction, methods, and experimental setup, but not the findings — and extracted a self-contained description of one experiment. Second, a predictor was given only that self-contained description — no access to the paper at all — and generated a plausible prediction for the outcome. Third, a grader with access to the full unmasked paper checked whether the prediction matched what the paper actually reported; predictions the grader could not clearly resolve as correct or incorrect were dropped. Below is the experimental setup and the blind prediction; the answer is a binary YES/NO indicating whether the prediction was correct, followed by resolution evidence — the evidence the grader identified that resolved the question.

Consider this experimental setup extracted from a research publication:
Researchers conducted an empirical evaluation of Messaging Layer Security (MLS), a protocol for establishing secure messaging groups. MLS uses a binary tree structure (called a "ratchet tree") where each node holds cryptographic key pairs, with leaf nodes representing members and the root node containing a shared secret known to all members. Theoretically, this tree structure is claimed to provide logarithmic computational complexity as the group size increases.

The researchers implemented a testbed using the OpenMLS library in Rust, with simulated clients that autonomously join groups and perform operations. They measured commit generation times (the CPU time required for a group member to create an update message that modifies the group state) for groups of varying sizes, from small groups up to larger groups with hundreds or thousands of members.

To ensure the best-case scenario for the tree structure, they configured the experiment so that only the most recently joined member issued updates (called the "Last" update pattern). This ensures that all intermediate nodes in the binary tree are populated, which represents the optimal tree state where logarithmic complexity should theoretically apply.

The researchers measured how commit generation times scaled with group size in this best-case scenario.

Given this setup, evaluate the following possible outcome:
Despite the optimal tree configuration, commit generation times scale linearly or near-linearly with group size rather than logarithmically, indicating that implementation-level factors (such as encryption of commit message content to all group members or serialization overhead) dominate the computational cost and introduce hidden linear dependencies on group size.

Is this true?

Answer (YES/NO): YES